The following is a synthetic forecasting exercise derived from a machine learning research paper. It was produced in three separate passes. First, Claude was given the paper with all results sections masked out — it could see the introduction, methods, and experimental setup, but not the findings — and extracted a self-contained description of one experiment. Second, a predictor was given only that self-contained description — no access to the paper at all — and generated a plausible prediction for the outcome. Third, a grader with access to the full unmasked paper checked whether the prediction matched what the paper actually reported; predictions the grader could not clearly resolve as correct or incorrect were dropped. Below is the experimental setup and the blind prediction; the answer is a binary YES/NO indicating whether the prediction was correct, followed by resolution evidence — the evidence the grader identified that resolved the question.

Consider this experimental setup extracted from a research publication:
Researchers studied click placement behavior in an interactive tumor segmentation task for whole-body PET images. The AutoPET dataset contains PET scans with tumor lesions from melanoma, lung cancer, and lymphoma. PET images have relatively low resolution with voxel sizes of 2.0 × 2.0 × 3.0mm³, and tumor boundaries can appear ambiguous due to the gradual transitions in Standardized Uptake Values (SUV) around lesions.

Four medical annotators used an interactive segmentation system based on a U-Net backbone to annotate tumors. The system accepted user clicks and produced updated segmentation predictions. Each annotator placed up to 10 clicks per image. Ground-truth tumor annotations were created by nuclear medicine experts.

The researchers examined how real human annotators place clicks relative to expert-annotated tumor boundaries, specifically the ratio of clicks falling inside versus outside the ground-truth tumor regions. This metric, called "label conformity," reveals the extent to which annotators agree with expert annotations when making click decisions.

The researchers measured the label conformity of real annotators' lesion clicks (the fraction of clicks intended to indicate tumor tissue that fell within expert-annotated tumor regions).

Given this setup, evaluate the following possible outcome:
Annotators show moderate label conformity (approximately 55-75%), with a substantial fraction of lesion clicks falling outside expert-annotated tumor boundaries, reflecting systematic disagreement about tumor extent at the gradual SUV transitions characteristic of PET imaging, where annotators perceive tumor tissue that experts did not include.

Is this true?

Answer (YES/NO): NO